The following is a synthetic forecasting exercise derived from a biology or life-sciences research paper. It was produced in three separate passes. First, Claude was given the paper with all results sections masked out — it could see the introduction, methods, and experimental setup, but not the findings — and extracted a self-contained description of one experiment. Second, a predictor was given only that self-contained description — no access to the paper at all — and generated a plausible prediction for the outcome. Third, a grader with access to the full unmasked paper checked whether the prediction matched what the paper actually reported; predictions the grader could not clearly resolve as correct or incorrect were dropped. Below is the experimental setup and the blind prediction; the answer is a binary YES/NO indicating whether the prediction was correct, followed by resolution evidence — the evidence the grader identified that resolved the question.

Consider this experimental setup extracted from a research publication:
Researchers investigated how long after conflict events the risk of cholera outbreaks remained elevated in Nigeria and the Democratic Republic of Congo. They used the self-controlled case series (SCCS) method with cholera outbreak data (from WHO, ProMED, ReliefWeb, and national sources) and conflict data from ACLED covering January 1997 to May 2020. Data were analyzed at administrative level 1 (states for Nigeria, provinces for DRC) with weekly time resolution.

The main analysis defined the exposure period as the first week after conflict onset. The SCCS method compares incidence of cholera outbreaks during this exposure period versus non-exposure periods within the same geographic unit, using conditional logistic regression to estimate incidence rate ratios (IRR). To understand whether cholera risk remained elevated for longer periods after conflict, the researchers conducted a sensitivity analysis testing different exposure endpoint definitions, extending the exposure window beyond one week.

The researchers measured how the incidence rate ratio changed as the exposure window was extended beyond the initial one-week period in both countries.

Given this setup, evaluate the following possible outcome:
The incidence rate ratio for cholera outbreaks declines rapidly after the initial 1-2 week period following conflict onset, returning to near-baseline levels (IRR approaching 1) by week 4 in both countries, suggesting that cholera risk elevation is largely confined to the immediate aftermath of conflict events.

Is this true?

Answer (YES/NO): NO